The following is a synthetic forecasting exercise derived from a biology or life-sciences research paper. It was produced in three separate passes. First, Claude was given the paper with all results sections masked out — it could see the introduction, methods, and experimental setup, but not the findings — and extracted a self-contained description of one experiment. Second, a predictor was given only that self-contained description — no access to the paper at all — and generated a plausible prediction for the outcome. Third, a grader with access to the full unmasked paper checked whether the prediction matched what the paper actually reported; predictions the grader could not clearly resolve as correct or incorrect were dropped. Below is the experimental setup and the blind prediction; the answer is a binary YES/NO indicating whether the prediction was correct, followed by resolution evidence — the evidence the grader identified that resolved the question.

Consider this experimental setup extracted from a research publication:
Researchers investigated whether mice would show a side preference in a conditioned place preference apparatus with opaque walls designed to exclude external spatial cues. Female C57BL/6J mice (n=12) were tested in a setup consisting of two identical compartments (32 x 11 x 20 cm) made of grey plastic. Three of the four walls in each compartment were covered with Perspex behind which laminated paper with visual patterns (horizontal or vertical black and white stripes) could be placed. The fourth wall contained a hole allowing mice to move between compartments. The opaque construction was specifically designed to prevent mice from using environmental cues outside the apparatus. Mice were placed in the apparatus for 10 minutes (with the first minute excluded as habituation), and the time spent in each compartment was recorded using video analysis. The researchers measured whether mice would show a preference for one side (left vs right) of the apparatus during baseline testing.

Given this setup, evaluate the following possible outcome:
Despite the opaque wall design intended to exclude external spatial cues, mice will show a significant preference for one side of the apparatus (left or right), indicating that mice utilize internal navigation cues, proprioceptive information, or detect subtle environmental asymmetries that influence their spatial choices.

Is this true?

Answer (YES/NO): YES